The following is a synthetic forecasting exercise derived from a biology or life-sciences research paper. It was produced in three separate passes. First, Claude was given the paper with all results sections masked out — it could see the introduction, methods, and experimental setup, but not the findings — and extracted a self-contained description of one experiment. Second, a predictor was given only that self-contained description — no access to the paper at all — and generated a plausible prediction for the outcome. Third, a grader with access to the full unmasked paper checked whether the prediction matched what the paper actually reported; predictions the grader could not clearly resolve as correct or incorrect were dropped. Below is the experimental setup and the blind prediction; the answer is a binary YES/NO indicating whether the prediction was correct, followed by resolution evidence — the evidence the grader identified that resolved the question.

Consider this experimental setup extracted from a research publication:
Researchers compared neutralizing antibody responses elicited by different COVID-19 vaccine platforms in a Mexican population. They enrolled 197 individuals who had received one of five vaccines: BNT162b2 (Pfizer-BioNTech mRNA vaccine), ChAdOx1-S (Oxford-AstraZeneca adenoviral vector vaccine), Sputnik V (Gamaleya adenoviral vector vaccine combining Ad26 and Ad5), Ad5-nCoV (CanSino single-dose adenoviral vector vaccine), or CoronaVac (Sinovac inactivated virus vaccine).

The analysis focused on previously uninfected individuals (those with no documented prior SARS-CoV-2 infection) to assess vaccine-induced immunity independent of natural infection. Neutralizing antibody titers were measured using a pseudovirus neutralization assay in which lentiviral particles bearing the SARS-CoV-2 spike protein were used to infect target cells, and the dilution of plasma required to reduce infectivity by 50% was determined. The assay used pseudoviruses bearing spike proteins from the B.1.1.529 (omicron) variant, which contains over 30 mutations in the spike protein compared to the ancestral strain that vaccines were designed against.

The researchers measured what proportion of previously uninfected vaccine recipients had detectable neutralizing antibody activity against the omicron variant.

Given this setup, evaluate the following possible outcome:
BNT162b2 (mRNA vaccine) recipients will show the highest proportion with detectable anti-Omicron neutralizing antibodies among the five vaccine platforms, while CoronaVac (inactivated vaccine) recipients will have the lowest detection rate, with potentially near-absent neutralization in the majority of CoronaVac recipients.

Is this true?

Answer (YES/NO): NO